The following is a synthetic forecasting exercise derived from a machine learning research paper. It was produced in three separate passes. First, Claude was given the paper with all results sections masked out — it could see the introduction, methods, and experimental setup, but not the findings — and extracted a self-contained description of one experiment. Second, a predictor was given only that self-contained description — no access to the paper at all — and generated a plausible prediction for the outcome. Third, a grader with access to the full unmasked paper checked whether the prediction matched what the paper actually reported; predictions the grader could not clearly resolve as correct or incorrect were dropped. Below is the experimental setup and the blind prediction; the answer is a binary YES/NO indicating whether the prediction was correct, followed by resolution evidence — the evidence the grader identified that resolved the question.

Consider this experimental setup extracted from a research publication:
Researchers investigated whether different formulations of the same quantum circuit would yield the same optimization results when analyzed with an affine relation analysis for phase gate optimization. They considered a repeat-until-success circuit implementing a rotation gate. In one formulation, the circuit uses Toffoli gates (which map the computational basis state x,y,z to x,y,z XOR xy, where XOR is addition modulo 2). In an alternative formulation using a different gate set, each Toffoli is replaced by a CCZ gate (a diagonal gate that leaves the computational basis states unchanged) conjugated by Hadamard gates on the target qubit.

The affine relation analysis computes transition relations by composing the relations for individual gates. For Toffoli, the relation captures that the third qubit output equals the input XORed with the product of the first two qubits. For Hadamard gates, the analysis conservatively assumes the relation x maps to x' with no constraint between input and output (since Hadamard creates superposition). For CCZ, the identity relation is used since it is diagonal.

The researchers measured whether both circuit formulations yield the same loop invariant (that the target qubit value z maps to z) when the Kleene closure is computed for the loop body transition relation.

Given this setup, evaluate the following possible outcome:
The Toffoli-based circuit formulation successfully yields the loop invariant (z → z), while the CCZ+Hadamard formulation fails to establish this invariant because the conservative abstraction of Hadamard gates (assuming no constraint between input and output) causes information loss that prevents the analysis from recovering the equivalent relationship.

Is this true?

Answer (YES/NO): YES